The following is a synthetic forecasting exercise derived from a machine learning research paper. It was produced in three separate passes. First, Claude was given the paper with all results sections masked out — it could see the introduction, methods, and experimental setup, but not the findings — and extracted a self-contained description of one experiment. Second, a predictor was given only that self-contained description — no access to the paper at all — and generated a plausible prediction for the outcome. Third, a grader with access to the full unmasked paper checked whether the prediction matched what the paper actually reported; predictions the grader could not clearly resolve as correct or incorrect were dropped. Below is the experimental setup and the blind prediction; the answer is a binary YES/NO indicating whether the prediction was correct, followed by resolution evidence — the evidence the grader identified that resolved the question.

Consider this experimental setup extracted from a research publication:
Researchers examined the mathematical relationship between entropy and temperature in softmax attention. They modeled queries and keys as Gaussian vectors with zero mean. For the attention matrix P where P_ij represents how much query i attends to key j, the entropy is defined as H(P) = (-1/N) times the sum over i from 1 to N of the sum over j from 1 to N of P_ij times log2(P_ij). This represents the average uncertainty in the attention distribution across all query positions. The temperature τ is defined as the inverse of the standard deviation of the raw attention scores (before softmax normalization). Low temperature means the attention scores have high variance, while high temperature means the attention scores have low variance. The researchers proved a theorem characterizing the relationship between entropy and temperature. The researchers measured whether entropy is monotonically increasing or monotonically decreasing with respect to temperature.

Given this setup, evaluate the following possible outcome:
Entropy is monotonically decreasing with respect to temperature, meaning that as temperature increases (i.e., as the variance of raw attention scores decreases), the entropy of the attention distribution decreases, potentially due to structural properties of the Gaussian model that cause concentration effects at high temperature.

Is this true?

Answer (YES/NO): NO